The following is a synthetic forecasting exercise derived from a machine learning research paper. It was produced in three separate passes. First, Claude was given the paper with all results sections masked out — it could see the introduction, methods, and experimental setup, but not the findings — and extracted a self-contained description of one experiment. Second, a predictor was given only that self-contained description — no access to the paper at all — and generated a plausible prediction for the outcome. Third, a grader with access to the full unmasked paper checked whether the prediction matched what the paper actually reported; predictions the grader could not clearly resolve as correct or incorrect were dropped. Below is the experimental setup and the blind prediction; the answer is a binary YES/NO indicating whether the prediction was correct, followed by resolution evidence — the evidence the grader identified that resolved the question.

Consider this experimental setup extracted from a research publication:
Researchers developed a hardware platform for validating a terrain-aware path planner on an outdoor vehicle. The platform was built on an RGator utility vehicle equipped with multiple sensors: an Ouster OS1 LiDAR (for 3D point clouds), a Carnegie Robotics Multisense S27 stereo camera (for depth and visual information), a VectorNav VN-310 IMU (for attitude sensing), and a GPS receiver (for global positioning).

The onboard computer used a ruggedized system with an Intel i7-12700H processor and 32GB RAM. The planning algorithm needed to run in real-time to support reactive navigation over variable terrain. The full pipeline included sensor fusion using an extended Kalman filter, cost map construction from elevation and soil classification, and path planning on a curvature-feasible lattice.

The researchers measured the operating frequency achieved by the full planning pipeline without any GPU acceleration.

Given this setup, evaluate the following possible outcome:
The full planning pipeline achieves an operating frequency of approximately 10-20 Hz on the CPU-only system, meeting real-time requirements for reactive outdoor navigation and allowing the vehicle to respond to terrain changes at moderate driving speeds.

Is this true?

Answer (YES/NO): NO